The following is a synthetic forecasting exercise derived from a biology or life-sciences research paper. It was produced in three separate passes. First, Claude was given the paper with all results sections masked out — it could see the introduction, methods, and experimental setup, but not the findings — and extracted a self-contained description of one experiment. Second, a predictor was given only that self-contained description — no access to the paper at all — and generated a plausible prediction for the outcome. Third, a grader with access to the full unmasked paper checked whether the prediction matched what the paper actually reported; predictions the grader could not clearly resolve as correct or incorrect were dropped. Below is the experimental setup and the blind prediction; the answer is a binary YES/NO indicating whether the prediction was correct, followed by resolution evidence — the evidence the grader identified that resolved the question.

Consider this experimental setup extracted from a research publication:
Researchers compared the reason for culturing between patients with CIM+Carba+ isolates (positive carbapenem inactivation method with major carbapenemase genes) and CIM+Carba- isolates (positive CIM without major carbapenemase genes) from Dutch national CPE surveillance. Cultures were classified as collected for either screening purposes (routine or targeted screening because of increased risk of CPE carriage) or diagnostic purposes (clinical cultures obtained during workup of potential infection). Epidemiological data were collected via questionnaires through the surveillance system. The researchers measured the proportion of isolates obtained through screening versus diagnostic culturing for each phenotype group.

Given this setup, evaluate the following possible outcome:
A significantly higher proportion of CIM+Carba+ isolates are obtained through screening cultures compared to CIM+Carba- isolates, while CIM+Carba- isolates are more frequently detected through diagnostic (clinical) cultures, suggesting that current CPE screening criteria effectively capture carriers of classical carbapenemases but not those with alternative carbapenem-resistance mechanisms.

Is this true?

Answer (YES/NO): YES